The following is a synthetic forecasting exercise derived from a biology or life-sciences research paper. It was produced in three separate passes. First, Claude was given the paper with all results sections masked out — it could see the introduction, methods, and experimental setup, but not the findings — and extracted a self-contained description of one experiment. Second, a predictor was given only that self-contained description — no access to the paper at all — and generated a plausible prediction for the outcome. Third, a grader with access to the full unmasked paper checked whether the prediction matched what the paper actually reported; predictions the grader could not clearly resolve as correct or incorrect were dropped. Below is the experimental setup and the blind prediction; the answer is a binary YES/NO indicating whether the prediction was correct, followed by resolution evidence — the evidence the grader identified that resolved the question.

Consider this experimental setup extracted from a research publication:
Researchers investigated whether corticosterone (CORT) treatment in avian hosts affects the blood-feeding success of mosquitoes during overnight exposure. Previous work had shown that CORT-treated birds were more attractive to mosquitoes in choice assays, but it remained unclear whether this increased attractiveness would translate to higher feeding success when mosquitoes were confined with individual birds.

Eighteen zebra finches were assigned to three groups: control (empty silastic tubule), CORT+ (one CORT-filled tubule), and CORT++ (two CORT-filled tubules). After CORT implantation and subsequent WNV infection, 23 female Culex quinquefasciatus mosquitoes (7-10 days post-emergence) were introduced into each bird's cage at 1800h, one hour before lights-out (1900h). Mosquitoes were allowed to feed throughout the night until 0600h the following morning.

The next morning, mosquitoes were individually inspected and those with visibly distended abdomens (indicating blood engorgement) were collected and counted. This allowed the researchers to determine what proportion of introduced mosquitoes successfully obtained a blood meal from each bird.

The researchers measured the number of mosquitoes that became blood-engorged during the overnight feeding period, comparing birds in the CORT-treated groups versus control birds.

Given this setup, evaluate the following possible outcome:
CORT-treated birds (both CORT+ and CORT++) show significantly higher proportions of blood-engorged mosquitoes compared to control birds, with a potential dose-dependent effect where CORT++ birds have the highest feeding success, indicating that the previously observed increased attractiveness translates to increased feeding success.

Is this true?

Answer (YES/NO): NO